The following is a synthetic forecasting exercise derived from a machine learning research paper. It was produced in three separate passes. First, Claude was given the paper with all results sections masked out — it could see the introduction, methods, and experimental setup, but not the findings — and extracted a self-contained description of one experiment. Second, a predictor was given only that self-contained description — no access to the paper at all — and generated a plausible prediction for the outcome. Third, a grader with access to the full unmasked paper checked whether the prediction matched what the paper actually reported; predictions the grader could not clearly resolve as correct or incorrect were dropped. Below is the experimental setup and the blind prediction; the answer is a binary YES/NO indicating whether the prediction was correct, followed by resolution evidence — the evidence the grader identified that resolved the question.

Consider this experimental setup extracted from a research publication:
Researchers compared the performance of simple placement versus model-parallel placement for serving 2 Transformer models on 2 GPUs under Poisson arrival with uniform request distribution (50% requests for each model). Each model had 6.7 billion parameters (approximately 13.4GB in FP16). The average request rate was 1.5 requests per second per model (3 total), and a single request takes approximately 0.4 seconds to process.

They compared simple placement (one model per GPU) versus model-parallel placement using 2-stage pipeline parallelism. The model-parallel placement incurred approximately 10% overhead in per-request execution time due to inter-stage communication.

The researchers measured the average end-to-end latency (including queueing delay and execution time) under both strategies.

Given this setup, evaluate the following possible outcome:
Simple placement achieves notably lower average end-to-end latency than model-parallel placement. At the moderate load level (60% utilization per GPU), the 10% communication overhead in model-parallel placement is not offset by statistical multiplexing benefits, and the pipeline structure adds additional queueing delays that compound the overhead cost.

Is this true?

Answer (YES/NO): NO